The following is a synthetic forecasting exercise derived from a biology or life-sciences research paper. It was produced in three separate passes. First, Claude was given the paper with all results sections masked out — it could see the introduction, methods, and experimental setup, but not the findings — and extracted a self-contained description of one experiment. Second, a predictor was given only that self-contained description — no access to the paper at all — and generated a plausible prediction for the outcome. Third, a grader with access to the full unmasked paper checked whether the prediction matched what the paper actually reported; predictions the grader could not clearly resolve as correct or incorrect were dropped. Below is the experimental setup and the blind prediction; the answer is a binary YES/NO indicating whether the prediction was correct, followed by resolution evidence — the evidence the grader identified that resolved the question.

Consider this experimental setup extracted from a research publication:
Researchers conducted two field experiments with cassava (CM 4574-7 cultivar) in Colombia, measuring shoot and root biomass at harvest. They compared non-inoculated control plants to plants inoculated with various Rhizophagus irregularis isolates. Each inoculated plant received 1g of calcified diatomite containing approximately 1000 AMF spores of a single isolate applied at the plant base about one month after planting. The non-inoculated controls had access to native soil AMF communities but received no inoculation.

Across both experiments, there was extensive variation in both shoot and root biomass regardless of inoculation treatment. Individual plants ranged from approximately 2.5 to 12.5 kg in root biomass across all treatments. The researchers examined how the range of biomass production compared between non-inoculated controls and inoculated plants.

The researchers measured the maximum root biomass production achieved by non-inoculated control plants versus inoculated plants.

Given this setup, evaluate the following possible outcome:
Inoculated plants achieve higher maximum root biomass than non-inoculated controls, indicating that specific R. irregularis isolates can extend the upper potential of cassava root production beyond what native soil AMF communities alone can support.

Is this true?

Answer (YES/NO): YES